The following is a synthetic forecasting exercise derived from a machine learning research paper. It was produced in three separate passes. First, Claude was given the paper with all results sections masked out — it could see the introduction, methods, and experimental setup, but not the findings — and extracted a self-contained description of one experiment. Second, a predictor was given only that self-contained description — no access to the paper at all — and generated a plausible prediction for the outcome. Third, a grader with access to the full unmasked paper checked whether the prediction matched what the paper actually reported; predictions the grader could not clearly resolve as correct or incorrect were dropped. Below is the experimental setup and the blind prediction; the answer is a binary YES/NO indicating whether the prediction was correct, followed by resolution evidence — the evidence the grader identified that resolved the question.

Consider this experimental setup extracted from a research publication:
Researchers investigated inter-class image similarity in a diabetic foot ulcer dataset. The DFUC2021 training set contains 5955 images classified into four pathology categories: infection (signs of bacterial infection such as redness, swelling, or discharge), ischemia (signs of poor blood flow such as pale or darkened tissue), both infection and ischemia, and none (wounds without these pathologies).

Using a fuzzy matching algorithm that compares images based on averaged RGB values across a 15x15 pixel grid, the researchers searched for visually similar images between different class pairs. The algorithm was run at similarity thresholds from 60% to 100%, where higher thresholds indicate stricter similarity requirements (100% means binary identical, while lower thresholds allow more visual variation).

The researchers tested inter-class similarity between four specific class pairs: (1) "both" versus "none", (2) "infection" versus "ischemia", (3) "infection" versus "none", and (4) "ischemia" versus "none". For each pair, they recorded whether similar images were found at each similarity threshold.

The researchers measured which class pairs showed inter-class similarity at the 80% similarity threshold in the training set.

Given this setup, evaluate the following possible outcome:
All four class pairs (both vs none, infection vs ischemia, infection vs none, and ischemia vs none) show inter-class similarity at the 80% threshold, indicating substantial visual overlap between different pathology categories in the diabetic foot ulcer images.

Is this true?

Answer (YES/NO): NO